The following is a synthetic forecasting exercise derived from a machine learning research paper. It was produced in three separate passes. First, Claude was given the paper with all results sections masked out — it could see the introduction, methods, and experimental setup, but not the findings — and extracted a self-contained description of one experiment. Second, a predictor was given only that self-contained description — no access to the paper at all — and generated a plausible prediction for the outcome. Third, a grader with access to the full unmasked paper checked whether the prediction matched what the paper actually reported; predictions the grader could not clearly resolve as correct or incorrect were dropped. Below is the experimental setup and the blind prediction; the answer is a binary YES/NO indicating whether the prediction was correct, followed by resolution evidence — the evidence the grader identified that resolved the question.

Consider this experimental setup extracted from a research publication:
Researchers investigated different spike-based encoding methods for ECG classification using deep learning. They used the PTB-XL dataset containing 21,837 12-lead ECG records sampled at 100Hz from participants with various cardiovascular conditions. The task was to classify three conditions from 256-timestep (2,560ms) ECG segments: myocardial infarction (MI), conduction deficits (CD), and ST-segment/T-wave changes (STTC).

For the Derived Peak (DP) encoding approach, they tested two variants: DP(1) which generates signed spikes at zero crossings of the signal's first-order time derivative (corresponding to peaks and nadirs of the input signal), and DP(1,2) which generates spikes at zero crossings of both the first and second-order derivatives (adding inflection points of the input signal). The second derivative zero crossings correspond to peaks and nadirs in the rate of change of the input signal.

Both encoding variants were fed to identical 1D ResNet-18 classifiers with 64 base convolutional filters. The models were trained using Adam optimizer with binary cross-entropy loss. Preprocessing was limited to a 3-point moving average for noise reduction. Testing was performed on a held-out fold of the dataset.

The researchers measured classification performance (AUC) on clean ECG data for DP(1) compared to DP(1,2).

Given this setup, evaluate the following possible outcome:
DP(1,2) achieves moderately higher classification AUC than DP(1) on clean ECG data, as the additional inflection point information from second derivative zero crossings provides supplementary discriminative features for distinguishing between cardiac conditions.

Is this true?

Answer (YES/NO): NO